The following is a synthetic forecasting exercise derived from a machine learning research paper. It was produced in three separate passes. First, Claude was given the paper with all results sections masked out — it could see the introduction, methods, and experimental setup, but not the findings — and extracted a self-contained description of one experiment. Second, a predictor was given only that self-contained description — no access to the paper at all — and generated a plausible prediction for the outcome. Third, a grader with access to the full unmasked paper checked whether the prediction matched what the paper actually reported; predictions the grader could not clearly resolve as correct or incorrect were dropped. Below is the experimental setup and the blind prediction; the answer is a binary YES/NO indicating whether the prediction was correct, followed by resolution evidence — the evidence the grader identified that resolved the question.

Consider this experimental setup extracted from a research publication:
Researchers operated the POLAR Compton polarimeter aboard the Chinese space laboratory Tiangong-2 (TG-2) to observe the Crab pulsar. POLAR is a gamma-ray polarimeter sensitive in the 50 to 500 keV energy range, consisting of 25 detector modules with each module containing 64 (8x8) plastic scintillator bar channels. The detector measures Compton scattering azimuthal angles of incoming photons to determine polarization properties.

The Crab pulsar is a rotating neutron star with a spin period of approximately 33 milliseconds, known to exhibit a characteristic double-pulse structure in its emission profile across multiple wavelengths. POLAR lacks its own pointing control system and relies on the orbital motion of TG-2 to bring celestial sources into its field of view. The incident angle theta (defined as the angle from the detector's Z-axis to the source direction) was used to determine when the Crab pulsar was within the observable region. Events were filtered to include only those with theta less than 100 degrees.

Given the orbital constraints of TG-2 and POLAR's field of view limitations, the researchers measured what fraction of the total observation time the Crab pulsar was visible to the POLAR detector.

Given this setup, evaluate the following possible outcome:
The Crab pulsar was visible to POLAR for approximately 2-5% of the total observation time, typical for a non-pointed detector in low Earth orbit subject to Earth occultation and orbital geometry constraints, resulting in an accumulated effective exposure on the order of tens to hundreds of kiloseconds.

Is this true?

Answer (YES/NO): NO